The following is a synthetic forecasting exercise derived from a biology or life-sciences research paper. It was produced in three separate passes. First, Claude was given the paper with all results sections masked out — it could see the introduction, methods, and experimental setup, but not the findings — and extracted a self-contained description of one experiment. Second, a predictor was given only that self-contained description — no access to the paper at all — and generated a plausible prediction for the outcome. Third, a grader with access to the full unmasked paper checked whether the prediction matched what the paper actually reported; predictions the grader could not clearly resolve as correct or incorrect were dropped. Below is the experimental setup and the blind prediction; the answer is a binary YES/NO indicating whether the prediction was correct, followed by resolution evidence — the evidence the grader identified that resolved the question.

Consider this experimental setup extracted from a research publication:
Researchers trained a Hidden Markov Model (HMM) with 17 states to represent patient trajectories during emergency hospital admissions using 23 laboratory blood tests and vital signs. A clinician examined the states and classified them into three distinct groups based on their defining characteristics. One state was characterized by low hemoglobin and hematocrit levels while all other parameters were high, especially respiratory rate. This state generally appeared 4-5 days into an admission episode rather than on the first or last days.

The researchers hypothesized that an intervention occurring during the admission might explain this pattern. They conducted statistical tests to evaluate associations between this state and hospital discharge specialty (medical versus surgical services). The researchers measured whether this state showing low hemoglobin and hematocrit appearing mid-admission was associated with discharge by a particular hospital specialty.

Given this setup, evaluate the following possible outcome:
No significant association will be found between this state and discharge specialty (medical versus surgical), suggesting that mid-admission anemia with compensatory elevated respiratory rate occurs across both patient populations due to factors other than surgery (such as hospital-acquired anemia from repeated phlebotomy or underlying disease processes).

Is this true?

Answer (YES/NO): NO